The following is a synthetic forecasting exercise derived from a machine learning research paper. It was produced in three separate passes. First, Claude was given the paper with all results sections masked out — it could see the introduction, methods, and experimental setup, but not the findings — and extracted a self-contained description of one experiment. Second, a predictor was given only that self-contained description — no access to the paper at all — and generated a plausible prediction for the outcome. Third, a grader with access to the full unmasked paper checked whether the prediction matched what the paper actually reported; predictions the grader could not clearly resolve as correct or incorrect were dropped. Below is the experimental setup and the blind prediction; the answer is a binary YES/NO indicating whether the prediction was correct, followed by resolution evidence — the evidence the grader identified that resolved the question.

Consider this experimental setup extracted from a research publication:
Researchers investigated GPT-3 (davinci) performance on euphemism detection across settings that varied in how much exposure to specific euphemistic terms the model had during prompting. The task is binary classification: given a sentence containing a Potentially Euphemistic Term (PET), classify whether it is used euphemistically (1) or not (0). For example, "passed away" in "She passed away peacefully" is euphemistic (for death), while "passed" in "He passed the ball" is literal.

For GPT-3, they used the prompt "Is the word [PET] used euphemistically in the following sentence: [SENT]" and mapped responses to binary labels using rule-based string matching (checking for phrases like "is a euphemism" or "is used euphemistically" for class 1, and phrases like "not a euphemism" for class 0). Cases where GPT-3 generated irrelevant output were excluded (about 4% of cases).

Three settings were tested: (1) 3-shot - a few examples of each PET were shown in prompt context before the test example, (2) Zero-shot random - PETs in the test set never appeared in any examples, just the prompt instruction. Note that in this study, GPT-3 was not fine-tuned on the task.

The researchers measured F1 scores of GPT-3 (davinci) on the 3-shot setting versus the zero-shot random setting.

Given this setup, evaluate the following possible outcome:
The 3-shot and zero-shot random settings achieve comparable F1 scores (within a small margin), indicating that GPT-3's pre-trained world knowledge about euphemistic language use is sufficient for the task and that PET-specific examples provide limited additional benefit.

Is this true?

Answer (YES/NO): NO